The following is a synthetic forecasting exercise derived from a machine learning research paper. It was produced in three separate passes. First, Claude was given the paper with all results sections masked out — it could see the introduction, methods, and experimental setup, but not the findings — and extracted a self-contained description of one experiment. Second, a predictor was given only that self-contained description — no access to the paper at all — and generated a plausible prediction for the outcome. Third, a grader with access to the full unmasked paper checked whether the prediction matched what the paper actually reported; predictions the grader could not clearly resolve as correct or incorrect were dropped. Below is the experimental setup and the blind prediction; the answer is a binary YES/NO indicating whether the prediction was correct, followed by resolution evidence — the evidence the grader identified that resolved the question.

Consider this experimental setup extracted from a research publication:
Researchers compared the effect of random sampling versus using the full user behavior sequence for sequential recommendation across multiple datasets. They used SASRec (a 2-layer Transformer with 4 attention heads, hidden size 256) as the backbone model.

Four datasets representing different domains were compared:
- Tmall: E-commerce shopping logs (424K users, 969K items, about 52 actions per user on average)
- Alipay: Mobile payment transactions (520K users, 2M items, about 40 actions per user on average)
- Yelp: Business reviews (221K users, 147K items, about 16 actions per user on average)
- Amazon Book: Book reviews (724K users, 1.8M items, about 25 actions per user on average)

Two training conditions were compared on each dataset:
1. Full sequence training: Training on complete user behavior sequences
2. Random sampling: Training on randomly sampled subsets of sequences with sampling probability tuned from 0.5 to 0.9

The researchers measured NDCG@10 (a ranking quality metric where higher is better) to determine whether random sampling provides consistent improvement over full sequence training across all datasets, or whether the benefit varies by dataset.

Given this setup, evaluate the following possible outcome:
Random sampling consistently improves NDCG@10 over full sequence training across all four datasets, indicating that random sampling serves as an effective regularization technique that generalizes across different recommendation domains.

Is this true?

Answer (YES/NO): NO